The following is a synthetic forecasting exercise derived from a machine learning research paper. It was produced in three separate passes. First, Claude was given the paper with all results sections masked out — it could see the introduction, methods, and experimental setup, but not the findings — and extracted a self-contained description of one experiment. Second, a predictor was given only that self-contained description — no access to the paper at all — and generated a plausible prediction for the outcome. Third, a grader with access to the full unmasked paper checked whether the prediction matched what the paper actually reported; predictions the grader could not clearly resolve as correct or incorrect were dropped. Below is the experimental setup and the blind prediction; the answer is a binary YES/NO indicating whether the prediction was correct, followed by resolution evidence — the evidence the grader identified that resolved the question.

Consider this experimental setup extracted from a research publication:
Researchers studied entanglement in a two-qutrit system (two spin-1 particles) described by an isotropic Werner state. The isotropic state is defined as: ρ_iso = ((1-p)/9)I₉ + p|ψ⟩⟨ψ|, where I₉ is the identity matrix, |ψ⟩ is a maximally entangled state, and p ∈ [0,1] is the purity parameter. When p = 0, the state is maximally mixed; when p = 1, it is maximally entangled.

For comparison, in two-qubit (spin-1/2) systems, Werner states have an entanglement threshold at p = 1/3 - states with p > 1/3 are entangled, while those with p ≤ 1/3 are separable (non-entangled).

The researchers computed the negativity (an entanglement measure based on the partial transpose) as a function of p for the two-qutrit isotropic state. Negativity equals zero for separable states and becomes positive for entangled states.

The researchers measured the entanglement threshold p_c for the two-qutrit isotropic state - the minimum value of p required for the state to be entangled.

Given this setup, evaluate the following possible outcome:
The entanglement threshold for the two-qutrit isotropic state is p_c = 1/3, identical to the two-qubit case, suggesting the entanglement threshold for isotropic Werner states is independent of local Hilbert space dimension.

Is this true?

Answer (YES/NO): NO